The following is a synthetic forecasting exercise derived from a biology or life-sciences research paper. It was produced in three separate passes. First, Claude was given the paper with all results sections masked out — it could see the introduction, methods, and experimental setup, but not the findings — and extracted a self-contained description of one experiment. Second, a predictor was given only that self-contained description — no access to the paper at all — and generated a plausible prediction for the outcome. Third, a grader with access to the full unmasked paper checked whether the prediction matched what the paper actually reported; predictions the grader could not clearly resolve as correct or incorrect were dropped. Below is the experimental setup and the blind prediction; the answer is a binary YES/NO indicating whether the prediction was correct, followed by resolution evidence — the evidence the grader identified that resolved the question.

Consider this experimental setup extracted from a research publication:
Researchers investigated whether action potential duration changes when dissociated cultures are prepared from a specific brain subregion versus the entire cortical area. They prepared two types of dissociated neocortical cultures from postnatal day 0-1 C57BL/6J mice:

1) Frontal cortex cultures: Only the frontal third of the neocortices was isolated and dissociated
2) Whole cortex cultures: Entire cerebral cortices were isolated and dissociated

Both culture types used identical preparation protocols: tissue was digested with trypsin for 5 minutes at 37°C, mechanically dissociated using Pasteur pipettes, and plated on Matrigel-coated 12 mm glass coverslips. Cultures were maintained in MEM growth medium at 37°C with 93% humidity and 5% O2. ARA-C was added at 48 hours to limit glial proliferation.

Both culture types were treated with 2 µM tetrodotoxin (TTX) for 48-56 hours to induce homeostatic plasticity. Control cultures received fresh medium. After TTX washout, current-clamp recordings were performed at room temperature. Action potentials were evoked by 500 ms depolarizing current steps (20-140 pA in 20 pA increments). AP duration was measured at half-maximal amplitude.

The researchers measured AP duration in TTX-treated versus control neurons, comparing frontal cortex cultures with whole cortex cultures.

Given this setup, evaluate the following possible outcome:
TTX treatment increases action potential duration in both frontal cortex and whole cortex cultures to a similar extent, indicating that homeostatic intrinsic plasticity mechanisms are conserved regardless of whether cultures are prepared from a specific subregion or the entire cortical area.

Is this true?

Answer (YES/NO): NO